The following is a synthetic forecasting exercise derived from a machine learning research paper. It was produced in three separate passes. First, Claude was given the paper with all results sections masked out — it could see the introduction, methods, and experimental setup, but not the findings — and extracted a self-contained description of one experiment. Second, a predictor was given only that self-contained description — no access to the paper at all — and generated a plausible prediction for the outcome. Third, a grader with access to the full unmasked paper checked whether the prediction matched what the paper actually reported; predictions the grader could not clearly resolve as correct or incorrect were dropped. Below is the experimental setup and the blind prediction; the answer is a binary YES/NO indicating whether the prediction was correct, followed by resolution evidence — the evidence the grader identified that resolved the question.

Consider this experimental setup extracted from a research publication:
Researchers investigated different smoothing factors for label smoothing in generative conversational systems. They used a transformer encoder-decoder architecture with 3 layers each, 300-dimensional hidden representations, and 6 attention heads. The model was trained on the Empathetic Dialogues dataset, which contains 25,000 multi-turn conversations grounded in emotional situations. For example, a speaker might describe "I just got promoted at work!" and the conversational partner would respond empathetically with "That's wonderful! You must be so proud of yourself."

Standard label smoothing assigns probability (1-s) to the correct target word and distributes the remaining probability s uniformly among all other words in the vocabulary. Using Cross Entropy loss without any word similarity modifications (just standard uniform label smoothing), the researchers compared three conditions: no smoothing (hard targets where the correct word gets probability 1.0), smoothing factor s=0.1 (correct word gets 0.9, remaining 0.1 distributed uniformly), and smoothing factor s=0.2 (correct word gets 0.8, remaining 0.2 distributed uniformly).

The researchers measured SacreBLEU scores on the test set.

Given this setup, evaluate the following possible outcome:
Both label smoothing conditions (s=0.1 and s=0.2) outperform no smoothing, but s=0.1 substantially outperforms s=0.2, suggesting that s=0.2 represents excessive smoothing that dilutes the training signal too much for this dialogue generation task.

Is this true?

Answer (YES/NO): NO